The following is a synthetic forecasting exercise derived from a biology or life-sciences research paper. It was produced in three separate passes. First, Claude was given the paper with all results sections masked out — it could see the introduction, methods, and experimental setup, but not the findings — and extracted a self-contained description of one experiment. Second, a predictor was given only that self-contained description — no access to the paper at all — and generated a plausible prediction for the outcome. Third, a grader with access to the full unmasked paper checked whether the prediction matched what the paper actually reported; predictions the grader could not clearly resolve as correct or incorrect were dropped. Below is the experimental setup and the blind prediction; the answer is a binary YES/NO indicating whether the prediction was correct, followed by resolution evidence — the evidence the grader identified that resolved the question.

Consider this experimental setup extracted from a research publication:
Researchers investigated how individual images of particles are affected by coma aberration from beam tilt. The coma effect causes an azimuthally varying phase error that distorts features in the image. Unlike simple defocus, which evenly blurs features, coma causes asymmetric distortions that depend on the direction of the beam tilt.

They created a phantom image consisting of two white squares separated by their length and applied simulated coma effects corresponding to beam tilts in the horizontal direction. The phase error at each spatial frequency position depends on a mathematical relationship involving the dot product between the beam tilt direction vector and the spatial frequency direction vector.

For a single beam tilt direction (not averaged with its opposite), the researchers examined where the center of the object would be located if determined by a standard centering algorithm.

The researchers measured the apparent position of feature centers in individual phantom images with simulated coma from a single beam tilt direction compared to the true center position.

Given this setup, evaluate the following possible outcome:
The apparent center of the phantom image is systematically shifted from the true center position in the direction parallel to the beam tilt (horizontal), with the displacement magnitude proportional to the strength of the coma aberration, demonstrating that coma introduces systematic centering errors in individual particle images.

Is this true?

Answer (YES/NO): NO